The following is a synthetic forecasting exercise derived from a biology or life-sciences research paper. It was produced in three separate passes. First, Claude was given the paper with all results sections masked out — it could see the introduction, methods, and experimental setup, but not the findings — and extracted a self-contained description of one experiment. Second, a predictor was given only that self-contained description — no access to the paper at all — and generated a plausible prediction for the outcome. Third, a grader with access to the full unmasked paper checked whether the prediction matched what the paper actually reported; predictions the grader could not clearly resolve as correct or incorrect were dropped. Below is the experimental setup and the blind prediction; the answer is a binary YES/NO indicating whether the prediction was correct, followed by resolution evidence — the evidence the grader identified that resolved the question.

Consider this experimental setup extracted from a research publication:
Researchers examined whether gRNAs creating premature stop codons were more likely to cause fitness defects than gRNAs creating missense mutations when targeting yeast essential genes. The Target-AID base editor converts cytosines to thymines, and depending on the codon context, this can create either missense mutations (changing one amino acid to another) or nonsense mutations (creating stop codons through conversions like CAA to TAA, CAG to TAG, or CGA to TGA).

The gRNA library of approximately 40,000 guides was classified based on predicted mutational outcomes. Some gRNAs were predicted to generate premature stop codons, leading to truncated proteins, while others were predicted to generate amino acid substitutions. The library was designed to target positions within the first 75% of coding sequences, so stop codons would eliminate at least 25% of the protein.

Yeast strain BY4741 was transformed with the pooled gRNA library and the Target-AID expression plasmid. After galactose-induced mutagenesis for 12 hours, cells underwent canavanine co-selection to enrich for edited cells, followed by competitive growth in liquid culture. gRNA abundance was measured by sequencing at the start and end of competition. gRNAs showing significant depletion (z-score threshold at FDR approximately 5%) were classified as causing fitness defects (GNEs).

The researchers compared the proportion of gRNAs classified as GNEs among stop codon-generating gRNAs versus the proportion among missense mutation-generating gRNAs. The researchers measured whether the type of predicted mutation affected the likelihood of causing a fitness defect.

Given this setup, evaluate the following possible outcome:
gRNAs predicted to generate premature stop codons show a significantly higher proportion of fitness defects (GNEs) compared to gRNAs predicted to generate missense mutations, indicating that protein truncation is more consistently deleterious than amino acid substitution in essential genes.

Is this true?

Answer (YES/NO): YES